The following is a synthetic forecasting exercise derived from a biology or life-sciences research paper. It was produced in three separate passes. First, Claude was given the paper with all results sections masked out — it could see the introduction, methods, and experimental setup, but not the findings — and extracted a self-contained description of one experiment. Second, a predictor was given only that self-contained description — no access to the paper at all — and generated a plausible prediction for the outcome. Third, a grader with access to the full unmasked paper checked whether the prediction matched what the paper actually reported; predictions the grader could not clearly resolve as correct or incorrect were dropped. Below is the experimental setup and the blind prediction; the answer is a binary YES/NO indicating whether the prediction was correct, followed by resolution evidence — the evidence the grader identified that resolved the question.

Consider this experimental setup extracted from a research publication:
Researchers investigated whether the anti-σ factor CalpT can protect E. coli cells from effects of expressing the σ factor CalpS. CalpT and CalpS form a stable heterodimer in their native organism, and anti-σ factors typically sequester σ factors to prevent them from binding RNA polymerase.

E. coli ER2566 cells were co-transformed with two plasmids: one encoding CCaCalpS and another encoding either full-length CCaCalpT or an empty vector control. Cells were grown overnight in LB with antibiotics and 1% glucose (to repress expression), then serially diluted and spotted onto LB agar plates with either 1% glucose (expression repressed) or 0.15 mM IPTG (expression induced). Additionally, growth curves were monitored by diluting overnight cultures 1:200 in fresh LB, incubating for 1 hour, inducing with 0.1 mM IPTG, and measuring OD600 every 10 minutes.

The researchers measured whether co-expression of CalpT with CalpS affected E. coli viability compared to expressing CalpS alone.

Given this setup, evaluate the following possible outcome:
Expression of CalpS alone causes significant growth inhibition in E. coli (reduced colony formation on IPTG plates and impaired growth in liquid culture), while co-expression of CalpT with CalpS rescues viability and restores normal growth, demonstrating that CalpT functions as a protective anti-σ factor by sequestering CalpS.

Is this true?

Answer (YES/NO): YES